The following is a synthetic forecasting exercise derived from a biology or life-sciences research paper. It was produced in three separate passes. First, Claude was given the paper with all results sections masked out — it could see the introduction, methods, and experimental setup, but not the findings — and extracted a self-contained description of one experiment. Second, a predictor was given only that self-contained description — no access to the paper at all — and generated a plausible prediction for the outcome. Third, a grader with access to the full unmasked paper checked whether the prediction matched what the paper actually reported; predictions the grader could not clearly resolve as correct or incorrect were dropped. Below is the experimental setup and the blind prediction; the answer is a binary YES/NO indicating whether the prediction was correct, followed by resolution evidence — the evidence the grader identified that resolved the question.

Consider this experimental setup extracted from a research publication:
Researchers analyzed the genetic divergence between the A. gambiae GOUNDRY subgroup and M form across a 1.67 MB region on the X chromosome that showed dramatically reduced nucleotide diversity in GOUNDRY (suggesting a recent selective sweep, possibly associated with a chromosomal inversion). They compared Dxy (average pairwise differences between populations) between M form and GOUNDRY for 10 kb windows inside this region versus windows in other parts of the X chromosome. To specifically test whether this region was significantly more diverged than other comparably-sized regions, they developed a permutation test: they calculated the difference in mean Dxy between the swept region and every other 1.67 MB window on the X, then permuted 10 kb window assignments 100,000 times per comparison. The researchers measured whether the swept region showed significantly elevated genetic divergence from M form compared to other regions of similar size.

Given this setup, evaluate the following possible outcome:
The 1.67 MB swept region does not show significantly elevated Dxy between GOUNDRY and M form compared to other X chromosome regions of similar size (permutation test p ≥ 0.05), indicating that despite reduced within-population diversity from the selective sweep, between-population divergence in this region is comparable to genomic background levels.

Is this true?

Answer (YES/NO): NO